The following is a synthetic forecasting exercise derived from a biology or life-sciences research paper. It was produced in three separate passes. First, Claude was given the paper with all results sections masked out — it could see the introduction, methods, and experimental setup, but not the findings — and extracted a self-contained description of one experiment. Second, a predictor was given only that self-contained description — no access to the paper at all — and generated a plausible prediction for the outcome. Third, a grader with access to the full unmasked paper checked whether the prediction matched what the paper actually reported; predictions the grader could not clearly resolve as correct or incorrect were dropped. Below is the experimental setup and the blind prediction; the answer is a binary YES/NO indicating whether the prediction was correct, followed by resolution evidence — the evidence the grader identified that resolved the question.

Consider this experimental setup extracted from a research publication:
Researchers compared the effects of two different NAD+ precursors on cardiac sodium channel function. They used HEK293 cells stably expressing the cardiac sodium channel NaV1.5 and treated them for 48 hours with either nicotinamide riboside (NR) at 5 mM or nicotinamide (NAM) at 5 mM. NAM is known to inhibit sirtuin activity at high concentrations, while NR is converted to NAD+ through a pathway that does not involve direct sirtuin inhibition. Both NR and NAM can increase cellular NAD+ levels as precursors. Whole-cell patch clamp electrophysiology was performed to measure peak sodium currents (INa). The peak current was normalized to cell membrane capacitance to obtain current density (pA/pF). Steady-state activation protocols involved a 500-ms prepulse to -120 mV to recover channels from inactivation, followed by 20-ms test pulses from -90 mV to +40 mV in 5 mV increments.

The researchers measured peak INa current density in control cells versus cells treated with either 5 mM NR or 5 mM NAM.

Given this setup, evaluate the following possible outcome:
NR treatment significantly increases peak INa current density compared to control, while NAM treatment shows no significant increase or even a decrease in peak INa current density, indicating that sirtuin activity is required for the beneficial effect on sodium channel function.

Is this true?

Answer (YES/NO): NO